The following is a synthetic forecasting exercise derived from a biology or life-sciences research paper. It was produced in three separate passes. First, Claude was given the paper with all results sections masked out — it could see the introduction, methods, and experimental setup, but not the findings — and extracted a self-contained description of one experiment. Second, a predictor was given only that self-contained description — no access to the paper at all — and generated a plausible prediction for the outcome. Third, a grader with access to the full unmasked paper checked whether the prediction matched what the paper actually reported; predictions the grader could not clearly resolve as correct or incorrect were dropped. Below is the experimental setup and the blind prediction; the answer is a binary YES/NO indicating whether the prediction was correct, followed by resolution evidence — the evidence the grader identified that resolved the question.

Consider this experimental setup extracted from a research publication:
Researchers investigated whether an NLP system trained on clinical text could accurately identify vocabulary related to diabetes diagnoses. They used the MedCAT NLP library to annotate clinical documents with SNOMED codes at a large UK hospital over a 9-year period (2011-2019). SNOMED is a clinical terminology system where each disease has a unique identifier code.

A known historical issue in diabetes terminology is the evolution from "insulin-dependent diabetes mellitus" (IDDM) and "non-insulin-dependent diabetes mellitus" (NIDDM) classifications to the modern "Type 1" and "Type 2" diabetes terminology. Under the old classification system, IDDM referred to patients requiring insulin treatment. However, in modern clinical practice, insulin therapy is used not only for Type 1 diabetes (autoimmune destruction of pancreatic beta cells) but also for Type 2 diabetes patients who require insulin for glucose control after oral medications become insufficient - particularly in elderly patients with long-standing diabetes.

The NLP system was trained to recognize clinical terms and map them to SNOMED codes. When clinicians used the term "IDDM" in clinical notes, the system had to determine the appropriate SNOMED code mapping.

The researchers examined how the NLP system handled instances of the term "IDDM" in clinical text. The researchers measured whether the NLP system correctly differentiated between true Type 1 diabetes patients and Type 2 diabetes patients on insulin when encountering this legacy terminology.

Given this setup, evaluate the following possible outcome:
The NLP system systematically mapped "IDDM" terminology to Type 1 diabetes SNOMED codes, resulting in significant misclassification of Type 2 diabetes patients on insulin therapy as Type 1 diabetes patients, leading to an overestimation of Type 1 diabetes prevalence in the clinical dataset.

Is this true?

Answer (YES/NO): YES